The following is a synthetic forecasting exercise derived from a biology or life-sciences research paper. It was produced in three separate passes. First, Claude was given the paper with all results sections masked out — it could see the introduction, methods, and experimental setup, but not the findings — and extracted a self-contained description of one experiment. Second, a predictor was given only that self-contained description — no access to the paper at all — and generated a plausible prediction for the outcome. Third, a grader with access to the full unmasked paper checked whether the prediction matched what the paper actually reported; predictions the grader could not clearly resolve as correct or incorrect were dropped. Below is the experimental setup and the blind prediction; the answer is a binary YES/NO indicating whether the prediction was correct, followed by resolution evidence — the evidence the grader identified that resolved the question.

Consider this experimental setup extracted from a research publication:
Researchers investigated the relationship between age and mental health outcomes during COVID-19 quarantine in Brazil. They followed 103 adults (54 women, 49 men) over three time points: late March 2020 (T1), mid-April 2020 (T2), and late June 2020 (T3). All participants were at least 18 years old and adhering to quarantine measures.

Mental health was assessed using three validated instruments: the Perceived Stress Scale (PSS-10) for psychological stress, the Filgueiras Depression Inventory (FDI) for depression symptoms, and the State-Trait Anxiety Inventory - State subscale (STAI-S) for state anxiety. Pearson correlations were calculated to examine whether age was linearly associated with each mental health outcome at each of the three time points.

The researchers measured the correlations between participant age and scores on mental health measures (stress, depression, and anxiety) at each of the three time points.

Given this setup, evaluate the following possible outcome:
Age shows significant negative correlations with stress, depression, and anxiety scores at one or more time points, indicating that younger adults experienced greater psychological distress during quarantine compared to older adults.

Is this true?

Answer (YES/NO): YES